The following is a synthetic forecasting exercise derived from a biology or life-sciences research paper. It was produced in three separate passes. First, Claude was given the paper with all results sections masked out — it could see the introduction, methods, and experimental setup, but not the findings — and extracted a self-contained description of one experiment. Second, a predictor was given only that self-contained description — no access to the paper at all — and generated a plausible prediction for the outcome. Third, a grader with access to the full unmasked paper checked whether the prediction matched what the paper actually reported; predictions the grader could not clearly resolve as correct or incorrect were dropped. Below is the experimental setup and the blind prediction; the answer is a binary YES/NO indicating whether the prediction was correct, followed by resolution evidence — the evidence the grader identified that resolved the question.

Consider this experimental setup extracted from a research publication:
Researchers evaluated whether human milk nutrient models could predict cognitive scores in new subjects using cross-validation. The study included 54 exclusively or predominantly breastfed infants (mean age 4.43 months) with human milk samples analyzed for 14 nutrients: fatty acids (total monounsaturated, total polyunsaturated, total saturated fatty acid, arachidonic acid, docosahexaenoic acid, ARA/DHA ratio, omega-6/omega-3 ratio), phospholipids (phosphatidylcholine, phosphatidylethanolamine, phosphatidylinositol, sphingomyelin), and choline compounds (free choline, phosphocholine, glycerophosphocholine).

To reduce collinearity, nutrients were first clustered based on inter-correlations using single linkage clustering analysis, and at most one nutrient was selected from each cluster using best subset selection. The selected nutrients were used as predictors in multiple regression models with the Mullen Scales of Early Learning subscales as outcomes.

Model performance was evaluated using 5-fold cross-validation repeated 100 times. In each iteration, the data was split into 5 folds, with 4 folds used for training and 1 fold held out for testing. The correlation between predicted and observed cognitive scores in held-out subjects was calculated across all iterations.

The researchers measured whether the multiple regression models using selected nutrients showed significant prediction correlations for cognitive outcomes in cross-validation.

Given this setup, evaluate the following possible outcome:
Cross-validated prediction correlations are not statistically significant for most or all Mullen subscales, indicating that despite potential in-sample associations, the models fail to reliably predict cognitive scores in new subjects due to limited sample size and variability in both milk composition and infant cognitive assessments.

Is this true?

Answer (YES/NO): NO